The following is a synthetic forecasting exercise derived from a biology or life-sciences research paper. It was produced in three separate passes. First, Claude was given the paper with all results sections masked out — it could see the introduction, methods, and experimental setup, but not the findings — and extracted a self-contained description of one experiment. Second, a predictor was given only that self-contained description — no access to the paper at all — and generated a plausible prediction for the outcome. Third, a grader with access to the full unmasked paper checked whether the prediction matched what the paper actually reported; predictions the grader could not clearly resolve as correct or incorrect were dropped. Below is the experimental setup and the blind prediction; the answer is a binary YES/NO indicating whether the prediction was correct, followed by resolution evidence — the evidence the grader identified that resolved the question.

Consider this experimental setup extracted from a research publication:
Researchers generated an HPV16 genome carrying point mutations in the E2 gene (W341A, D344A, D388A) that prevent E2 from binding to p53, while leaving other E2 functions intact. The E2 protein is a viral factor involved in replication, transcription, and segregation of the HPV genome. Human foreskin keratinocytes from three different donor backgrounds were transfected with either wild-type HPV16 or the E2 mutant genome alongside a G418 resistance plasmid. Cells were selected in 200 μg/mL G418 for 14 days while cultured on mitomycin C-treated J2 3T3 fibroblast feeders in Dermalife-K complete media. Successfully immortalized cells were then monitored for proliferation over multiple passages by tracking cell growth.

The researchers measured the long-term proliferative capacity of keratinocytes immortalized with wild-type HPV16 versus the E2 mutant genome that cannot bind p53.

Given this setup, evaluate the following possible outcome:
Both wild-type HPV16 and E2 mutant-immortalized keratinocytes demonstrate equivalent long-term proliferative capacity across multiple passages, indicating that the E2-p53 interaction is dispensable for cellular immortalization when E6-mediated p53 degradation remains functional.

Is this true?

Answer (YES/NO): NO